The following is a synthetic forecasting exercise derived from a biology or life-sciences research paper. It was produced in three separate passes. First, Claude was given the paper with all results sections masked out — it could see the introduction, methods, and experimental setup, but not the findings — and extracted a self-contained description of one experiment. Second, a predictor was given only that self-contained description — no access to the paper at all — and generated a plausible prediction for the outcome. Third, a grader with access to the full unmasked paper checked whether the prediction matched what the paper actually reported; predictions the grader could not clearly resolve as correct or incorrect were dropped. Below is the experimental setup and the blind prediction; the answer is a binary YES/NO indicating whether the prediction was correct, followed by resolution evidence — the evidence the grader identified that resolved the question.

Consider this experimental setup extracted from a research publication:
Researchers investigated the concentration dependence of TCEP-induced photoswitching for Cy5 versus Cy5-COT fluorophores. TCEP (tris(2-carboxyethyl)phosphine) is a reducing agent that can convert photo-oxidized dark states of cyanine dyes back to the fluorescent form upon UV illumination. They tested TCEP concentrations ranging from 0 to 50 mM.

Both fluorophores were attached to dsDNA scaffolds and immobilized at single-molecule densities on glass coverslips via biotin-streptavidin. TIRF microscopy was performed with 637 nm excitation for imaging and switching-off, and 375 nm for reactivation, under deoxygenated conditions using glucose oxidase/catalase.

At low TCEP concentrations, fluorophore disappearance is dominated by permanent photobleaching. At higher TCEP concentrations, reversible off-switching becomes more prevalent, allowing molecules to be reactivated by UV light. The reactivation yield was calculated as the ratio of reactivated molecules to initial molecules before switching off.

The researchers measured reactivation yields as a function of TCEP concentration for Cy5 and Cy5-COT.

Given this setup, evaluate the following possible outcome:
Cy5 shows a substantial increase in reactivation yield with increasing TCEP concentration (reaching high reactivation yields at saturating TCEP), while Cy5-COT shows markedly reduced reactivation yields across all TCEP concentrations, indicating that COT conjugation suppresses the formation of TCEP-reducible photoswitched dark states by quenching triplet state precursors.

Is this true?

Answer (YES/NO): NO